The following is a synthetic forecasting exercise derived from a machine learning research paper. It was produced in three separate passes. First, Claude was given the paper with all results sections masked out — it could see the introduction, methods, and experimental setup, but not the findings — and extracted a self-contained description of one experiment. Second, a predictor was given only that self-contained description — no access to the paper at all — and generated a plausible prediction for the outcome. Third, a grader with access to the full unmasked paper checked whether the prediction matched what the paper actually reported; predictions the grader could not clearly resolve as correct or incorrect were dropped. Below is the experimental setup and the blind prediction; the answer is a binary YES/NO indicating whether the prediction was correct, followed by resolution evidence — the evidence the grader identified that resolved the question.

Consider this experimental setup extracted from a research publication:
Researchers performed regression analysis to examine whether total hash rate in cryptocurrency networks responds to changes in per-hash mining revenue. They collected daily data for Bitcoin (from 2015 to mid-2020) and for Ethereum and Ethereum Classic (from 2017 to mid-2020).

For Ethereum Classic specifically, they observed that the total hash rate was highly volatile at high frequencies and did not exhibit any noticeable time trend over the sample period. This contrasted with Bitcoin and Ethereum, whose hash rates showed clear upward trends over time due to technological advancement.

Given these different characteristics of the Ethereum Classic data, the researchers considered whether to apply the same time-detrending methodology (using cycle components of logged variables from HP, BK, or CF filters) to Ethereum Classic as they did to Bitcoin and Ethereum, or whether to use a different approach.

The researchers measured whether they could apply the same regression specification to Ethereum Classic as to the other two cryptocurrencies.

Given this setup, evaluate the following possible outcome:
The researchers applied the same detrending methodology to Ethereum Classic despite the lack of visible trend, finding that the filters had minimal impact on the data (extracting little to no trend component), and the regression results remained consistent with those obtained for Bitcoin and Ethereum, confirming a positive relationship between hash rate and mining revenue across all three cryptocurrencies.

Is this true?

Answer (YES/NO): NO